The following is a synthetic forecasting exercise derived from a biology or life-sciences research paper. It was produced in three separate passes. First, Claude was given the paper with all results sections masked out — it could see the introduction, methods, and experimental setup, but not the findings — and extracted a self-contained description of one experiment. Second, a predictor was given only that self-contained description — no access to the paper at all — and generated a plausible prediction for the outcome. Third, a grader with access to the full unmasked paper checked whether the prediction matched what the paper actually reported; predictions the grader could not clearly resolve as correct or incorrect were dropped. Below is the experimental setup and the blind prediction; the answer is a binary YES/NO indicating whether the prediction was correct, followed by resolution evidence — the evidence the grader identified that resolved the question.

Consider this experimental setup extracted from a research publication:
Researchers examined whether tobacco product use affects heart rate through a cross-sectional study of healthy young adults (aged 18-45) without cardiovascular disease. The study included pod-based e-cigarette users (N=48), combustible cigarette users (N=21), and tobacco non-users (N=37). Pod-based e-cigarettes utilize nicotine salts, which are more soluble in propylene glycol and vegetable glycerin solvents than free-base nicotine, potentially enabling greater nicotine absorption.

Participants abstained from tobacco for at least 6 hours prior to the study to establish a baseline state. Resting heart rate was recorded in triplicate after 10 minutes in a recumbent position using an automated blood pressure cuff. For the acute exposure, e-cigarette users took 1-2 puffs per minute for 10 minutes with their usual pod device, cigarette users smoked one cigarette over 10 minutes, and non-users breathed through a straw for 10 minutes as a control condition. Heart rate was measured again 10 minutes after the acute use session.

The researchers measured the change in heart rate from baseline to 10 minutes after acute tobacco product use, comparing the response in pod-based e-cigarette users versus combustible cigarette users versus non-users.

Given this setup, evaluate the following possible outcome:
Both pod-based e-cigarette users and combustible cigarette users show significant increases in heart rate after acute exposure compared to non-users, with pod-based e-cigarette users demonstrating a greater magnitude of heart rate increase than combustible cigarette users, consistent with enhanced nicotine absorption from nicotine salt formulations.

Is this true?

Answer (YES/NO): NO